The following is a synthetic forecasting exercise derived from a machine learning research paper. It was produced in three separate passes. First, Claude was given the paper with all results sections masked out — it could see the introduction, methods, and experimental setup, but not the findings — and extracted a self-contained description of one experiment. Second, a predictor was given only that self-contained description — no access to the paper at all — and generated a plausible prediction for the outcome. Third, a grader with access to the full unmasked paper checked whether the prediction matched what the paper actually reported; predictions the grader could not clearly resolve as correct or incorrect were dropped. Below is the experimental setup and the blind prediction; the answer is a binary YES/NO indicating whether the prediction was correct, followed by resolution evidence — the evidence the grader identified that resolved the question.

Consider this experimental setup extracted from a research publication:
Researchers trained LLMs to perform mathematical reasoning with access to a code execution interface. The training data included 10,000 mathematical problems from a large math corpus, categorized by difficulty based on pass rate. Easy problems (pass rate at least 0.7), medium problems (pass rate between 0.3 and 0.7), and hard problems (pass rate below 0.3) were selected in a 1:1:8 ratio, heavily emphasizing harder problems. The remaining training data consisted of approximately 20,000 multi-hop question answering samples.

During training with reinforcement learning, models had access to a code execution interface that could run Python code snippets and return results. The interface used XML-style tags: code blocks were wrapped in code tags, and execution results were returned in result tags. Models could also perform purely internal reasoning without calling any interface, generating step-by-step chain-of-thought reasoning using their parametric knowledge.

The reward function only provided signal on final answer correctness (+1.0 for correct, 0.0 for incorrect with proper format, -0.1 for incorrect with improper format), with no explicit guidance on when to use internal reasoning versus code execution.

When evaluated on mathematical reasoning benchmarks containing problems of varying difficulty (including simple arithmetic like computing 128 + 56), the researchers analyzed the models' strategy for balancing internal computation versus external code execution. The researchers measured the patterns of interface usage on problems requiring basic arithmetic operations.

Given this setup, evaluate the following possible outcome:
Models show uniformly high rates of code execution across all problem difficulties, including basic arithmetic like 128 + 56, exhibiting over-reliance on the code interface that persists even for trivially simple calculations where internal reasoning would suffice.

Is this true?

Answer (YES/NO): NO